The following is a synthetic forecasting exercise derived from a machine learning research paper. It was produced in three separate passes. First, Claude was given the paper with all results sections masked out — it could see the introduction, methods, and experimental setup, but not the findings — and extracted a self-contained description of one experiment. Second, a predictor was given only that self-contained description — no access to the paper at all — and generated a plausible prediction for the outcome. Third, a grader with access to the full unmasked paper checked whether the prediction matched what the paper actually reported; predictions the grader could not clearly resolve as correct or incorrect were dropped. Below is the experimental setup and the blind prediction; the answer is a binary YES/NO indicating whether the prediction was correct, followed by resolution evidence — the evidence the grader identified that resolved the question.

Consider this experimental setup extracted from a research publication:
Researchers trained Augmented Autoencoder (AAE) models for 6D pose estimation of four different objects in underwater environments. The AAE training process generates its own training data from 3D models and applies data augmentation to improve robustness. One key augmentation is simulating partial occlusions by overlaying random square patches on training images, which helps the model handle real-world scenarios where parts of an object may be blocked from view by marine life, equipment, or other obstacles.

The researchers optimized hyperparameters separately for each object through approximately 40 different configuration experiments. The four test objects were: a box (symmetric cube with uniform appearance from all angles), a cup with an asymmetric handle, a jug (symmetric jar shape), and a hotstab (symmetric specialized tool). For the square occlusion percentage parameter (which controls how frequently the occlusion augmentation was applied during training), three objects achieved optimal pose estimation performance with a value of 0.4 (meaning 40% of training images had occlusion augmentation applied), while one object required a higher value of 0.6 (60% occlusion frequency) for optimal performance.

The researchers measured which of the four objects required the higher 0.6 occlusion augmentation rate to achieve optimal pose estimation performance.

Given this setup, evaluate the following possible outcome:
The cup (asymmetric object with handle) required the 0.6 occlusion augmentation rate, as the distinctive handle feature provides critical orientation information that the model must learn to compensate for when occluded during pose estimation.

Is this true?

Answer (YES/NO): NO